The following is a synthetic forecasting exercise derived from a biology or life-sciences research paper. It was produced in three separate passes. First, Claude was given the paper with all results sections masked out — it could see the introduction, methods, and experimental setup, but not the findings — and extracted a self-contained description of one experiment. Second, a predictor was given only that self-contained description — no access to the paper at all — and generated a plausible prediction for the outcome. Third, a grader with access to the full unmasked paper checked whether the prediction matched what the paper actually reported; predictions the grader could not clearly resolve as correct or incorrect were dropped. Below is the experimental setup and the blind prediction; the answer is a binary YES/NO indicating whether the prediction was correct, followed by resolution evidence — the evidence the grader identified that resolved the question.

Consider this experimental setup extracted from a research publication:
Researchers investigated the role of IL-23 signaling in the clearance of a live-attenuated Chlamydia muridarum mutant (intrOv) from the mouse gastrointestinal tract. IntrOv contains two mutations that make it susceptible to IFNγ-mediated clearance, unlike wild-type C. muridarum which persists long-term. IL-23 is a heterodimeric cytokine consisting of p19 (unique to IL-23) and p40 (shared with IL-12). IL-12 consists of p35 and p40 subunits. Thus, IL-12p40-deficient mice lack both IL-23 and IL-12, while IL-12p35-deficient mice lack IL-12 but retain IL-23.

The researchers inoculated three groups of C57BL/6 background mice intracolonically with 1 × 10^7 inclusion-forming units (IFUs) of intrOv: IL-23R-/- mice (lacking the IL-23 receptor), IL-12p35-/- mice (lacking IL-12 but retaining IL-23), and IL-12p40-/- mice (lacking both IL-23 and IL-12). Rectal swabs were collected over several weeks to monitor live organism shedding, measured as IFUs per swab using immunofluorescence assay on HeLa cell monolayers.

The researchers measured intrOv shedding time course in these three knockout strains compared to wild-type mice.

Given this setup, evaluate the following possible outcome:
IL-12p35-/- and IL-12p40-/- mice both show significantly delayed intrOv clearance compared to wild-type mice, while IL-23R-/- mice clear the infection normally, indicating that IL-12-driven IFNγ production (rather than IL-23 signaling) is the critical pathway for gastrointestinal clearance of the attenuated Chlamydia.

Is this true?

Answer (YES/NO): NO